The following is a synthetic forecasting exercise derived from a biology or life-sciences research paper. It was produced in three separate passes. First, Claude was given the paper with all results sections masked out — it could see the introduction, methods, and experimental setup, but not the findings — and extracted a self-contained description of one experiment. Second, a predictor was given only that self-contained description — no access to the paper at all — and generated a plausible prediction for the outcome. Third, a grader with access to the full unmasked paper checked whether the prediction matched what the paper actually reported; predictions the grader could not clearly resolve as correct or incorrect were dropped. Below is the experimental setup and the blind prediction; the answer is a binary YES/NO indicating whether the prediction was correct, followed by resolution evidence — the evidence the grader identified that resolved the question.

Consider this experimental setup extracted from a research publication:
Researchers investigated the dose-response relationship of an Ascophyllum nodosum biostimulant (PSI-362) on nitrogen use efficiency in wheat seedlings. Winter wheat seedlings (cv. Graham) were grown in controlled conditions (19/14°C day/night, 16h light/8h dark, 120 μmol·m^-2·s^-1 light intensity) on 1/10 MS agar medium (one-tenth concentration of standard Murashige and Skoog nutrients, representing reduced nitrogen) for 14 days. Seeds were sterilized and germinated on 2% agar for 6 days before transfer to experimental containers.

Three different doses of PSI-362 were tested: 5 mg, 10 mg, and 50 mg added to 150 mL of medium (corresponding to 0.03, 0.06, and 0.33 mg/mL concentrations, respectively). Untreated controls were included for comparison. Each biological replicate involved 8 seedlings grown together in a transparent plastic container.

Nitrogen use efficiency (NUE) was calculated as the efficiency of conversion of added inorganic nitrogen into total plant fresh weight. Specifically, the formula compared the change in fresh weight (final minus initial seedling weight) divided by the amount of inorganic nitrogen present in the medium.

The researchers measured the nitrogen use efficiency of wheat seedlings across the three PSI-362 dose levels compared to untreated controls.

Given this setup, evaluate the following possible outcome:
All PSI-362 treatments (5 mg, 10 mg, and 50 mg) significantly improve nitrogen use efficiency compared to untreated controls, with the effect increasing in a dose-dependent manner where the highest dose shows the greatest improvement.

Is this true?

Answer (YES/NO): NO